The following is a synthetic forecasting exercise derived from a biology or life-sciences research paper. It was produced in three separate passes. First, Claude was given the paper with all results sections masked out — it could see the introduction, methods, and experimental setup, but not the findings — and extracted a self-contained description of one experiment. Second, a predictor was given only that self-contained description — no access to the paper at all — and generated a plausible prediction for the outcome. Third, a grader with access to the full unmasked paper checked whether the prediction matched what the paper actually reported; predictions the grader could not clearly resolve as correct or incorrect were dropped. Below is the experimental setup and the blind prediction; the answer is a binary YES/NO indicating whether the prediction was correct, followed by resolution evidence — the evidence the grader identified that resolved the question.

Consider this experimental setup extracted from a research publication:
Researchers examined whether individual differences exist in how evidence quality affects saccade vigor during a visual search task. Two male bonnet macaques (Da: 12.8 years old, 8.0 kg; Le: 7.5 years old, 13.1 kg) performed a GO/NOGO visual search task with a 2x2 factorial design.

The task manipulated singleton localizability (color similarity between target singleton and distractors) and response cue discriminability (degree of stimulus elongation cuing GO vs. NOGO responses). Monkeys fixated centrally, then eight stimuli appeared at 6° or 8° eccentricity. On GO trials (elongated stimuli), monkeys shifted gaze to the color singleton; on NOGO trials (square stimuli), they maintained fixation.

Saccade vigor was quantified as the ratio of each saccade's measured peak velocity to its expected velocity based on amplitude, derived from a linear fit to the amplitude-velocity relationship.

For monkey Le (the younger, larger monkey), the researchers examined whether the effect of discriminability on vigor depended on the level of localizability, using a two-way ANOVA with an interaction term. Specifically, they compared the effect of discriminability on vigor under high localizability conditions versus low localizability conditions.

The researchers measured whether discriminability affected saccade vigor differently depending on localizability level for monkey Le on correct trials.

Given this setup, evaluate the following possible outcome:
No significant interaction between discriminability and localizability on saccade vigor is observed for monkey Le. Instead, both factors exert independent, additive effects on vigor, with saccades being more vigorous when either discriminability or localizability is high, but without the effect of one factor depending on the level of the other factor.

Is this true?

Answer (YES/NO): NO